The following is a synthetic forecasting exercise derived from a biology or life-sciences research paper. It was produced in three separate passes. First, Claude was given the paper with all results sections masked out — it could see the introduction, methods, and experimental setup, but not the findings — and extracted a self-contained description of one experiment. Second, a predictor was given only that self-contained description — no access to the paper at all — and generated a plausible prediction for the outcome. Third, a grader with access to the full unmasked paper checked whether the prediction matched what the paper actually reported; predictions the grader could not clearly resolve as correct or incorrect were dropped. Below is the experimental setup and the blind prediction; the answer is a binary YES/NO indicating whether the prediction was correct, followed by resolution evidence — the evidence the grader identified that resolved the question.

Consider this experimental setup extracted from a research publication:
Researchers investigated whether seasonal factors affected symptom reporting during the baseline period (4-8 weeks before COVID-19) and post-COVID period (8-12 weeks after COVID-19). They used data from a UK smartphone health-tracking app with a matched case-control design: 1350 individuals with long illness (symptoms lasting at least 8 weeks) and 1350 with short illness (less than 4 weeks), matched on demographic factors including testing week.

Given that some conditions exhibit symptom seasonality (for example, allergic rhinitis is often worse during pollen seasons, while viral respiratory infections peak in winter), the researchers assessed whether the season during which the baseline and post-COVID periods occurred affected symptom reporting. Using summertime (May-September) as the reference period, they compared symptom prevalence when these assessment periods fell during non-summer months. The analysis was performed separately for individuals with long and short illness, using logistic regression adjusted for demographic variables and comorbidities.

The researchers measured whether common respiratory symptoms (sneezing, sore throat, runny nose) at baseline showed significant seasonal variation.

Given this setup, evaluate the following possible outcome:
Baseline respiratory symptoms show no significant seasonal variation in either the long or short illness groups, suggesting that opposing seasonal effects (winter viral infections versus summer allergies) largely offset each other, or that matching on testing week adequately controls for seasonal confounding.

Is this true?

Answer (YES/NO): NO